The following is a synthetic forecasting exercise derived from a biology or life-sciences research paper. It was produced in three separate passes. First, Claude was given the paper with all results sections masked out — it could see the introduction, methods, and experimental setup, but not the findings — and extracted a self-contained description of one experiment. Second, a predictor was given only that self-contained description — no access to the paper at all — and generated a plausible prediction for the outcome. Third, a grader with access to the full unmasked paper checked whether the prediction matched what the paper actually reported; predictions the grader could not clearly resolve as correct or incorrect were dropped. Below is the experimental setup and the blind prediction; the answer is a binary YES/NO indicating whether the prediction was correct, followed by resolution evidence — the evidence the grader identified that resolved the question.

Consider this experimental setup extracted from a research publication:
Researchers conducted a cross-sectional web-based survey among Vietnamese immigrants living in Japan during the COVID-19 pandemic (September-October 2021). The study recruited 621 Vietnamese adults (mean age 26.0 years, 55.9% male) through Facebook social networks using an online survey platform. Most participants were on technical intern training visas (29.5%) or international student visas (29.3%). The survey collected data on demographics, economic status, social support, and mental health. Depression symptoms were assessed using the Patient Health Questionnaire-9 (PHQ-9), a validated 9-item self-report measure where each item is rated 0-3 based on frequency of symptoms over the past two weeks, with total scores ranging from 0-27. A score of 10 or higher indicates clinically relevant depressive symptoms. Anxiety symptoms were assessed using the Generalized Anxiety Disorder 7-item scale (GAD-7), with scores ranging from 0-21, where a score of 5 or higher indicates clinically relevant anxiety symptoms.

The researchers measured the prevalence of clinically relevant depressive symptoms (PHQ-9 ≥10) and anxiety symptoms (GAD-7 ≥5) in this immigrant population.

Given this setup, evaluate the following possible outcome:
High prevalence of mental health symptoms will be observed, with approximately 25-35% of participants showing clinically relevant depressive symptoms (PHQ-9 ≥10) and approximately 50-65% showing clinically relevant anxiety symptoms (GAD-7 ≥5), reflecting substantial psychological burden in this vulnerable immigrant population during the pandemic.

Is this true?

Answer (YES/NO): NO